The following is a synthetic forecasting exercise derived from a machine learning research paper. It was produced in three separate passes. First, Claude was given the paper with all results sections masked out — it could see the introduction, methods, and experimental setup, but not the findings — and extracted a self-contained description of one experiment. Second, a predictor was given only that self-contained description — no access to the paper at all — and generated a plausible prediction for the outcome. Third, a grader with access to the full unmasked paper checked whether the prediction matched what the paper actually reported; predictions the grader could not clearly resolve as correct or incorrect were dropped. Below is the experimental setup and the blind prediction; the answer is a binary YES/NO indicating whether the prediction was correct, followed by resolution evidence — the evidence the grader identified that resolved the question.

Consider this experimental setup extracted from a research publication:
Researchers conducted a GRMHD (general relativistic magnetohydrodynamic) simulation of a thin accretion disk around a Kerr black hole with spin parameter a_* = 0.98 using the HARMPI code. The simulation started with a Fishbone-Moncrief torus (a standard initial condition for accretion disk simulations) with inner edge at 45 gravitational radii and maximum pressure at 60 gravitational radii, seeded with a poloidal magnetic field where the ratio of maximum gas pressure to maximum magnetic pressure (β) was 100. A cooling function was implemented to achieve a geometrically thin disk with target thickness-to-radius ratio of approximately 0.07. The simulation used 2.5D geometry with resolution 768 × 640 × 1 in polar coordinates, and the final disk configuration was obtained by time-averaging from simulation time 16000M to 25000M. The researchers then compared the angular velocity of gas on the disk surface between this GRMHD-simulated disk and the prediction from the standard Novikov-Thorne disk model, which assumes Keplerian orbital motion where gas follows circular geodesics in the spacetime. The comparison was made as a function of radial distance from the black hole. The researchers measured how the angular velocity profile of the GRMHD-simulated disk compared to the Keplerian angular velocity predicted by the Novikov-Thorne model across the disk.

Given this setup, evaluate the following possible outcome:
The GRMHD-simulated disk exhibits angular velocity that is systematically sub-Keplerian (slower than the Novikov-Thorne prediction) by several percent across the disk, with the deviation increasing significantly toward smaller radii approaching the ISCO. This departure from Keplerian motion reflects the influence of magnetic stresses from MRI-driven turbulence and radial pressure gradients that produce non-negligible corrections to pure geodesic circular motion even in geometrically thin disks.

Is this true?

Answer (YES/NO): NO